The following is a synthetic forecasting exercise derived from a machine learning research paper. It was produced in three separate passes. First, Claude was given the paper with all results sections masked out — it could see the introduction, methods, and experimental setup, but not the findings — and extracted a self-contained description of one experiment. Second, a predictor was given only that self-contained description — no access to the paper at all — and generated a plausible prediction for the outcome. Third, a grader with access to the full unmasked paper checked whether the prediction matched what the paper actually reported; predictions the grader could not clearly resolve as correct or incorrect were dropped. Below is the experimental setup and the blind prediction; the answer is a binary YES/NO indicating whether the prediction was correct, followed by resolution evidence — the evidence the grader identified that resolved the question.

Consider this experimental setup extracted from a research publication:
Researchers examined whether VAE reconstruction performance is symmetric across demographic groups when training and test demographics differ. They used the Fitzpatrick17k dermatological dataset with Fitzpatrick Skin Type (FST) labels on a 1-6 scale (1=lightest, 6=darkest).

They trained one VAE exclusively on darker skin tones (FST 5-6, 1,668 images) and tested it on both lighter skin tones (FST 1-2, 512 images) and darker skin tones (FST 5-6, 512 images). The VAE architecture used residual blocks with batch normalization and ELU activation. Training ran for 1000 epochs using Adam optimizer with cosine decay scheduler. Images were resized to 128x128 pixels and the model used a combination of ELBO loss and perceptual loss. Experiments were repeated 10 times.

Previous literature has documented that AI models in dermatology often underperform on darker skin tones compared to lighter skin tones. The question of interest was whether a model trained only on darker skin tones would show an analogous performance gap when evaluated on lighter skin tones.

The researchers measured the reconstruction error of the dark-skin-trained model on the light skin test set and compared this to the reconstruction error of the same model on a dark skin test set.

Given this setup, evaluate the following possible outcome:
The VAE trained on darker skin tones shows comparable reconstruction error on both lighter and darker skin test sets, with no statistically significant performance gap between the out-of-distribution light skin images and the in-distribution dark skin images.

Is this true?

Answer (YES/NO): NO